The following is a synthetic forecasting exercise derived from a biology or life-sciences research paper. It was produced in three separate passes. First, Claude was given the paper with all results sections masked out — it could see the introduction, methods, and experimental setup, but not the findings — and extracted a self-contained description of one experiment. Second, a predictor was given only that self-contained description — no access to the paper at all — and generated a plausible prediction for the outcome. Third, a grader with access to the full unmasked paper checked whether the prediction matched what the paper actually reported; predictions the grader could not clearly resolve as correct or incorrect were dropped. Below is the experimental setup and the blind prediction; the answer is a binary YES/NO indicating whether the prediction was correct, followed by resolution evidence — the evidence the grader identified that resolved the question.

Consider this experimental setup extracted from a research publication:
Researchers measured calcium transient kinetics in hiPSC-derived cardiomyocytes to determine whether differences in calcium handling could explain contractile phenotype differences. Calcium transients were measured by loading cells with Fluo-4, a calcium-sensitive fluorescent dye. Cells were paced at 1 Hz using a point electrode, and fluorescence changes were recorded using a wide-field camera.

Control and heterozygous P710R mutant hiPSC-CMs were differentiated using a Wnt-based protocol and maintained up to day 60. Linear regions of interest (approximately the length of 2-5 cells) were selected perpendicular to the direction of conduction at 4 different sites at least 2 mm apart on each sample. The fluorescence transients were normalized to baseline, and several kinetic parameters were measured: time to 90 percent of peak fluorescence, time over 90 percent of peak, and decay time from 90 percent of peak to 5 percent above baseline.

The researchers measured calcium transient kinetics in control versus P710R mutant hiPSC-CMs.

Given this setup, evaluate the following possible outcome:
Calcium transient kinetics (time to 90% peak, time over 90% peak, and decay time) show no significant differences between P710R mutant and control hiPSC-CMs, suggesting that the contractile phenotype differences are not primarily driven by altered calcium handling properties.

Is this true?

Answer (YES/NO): YES